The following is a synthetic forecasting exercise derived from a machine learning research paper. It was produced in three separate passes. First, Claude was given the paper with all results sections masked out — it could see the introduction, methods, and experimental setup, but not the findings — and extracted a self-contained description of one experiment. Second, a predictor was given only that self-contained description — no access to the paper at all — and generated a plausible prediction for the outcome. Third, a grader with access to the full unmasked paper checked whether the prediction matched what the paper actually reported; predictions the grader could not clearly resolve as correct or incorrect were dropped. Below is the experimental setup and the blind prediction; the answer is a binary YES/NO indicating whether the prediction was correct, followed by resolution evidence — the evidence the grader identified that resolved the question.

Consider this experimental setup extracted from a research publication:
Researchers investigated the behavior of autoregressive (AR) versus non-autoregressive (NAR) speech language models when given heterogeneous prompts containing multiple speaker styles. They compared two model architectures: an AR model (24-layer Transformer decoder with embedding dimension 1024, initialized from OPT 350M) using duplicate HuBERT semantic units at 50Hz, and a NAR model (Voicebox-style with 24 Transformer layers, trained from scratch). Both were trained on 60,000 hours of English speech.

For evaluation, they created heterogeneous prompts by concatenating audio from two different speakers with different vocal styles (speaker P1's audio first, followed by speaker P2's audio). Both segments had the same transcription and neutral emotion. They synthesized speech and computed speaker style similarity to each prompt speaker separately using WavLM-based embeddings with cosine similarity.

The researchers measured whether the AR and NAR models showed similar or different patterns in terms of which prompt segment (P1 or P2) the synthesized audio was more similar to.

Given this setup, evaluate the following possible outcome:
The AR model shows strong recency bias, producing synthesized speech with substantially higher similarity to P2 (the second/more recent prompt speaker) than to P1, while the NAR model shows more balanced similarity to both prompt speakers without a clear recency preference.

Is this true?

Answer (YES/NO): NO